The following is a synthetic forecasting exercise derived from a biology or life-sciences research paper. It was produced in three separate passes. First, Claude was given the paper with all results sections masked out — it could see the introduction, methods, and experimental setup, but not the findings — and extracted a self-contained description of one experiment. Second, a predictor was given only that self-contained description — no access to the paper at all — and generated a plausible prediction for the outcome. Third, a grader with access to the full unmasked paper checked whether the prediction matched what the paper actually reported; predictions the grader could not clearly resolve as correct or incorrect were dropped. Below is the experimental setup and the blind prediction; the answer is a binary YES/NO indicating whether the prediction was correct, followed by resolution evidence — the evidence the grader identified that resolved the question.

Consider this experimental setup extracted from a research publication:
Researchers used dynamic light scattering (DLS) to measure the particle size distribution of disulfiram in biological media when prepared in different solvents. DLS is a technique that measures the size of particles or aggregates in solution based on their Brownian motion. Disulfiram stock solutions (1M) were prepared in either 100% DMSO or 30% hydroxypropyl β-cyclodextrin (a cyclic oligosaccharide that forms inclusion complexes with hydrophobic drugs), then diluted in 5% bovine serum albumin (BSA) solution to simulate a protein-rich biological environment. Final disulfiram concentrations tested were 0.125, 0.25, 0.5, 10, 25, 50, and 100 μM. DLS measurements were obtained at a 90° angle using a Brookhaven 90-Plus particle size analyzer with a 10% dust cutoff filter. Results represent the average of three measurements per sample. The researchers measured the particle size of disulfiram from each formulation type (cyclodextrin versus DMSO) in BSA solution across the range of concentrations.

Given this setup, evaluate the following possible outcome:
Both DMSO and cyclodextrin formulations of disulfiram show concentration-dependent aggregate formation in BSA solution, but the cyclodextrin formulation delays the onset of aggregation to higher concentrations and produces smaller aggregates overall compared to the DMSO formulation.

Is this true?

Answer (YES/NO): NO